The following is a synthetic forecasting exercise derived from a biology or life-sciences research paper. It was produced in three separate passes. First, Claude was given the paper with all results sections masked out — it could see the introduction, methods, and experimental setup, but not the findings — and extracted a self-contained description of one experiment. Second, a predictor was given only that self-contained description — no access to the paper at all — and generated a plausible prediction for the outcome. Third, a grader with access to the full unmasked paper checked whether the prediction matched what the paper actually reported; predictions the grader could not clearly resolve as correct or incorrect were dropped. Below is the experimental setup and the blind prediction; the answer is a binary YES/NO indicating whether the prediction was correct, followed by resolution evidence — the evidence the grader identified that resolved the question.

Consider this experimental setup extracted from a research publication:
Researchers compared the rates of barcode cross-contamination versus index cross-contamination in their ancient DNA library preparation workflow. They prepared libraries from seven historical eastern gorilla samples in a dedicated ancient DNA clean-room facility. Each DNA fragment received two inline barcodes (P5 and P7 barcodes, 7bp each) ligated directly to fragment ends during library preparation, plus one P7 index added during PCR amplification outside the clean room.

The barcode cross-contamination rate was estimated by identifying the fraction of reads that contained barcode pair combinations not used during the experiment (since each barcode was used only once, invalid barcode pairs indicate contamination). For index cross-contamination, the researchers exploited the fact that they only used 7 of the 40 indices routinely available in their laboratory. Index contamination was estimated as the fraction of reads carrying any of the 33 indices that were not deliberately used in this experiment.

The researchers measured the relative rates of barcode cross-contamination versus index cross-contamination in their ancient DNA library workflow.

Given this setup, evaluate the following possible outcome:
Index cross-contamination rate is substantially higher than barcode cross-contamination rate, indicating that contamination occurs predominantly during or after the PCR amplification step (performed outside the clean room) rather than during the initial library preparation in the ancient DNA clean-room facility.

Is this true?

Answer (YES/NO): YES